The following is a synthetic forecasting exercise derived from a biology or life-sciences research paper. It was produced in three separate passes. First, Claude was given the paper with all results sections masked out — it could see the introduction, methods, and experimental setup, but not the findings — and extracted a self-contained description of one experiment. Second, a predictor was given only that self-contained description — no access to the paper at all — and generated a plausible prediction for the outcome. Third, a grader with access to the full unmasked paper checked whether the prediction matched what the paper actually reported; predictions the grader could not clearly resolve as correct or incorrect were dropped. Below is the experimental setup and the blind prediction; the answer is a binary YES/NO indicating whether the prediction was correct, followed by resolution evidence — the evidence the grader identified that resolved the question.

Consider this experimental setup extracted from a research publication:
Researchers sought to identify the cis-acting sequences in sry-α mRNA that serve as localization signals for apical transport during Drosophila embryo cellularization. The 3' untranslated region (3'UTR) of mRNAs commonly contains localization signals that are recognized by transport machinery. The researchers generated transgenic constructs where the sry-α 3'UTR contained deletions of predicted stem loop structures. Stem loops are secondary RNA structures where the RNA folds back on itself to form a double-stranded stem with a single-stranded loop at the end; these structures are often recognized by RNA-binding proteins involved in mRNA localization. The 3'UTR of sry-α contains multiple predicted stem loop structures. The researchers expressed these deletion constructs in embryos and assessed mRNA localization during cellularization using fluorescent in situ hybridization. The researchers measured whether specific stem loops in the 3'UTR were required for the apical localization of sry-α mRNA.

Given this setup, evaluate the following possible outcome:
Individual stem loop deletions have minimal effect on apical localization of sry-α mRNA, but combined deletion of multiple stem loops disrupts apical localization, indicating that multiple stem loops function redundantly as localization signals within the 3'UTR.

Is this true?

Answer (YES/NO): NO